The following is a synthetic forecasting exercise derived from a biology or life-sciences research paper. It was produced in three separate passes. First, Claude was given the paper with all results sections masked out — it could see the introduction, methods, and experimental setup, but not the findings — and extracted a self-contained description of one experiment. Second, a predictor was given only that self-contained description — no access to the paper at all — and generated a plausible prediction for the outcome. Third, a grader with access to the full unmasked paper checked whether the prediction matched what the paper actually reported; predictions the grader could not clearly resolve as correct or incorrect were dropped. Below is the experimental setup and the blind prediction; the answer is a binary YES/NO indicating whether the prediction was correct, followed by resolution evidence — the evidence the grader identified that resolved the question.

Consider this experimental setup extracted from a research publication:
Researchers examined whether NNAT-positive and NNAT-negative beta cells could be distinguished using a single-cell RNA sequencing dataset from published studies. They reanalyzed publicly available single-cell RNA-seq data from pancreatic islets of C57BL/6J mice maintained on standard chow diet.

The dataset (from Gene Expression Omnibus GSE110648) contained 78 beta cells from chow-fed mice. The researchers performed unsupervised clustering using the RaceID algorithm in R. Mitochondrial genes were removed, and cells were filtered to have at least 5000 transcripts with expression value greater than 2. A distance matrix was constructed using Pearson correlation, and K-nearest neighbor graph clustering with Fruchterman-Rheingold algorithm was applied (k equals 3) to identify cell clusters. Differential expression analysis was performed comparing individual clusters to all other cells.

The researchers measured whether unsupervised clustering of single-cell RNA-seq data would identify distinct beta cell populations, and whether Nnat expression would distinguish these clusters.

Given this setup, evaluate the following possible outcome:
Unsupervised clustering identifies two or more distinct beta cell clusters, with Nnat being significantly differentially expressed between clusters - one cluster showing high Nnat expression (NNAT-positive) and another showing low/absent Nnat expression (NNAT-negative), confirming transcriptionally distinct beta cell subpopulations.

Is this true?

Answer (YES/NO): YES